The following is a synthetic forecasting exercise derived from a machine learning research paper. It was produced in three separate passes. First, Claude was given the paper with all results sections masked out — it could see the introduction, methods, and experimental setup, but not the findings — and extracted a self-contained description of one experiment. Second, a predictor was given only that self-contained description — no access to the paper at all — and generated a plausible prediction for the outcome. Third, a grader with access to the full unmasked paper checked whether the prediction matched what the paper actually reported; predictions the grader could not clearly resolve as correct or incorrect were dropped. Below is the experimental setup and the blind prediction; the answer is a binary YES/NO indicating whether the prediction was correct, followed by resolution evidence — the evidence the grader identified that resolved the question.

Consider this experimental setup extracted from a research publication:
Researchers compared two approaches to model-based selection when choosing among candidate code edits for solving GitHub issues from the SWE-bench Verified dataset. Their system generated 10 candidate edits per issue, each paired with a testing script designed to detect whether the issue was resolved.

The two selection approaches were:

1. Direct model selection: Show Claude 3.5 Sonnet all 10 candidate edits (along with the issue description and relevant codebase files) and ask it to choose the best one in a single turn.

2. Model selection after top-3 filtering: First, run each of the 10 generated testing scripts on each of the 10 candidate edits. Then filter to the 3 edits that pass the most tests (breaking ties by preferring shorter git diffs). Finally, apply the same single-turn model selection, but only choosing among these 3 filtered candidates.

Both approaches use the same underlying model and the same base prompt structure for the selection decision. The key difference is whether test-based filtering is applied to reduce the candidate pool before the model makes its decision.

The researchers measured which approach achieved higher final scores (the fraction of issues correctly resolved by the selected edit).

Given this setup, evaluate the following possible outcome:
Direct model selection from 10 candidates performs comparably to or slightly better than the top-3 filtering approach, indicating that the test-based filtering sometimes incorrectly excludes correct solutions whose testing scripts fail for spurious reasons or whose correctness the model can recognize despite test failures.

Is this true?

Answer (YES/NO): NO